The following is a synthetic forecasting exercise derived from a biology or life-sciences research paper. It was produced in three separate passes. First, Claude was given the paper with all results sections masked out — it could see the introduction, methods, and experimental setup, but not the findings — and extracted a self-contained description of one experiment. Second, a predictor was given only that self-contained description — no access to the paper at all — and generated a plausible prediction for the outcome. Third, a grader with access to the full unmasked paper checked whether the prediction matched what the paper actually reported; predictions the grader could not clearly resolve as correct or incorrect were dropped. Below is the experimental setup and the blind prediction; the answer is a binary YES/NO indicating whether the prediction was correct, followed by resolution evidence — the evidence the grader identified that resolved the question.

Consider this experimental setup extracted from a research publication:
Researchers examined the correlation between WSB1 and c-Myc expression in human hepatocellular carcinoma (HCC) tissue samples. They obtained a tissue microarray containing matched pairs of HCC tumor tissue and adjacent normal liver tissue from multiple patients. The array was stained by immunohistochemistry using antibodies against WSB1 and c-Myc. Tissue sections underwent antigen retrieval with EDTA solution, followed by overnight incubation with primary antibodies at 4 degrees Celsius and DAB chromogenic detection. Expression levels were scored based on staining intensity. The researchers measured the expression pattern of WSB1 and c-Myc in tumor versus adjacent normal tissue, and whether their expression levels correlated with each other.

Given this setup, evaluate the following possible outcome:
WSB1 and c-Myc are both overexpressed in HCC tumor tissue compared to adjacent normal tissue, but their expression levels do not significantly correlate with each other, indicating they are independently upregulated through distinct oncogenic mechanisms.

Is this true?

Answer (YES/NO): NO